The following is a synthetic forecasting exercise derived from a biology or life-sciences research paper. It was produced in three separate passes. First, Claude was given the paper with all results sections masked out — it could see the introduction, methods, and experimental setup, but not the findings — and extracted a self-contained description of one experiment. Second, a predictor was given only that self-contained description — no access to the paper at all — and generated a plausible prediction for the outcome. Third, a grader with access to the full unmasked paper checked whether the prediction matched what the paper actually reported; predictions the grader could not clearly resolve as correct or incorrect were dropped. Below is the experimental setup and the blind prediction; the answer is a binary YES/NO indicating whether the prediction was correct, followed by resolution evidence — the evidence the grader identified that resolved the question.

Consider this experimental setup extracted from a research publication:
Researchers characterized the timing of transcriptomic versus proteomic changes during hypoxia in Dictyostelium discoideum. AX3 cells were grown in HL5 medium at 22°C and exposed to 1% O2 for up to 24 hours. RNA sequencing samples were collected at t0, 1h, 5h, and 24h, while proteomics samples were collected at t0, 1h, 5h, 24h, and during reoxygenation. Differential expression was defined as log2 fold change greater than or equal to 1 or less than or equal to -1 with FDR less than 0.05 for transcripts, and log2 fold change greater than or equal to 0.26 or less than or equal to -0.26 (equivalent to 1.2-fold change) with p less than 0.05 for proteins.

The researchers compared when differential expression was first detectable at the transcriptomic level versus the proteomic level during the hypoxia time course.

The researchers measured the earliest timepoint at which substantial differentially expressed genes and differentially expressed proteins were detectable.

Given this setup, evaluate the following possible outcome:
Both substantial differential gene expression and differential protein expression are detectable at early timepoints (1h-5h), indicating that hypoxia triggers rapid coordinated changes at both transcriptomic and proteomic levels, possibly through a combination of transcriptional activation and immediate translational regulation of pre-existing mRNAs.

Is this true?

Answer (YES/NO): NO